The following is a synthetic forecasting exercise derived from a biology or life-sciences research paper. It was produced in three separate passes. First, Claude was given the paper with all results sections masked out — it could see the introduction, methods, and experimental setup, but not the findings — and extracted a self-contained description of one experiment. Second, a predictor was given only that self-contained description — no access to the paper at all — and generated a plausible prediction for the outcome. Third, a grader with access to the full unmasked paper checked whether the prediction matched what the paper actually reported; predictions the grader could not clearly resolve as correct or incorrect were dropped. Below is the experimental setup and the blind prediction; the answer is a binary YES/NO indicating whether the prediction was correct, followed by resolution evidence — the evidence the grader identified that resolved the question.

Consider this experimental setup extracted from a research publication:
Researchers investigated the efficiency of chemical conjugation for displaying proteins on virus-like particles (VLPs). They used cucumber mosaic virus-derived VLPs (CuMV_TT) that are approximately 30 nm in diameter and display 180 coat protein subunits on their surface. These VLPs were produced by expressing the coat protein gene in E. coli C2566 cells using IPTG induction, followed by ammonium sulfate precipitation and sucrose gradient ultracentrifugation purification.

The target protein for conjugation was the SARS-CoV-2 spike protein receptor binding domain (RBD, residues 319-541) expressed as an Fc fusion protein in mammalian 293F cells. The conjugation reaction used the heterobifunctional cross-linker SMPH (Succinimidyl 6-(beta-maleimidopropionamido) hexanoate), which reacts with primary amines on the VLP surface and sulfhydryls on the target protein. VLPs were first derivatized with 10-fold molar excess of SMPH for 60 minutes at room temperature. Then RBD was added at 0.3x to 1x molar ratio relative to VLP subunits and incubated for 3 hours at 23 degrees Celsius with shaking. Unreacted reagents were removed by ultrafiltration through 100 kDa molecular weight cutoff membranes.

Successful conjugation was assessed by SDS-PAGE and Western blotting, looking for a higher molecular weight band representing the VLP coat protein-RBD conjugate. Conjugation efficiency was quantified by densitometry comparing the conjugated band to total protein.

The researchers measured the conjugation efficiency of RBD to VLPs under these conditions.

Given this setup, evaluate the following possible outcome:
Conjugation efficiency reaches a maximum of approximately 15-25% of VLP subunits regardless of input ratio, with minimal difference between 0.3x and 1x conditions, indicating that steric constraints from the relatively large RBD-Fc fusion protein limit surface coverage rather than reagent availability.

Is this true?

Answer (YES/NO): NO